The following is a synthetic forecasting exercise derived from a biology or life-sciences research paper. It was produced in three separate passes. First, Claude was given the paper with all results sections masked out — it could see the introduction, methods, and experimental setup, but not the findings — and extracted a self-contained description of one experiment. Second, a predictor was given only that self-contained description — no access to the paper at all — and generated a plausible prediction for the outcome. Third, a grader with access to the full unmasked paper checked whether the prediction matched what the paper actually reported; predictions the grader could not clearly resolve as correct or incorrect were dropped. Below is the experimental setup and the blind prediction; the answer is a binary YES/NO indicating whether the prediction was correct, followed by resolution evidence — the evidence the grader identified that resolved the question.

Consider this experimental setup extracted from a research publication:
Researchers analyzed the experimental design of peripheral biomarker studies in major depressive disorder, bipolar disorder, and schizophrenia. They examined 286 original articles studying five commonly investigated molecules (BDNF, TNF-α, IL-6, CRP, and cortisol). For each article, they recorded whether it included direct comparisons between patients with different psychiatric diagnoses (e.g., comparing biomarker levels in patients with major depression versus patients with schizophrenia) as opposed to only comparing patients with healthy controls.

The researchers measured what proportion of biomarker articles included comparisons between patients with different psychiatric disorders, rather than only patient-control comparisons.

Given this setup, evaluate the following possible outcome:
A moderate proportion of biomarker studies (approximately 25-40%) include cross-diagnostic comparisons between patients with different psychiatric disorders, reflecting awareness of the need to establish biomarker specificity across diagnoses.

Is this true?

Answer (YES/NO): NO